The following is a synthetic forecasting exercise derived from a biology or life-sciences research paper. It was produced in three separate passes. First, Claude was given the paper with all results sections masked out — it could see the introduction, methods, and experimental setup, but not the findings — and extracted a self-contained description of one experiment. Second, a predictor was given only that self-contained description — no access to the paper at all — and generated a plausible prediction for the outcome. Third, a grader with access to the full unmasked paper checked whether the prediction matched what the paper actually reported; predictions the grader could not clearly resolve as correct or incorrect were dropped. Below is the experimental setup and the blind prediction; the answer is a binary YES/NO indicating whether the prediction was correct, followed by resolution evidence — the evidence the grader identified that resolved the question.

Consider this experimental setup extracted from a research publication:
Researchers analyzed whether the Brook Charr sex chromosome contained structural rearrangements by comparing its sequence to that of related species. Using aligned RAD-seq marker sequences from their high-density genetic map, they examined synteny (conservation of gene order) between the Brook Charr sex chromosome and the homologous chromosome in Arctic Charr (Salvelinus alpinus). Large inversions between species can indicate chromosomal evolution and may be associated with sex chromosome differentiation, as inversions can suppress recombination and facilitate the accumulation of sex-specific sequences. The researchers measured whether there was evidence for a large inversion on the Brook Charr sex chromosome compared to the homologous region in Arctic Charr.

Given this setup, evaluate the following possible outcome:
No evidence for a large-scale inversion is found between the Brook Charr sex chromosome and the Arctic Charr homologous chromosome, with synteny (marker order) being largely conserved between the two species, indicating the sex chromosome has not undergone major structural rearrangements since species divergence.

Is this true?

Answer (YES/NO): NO